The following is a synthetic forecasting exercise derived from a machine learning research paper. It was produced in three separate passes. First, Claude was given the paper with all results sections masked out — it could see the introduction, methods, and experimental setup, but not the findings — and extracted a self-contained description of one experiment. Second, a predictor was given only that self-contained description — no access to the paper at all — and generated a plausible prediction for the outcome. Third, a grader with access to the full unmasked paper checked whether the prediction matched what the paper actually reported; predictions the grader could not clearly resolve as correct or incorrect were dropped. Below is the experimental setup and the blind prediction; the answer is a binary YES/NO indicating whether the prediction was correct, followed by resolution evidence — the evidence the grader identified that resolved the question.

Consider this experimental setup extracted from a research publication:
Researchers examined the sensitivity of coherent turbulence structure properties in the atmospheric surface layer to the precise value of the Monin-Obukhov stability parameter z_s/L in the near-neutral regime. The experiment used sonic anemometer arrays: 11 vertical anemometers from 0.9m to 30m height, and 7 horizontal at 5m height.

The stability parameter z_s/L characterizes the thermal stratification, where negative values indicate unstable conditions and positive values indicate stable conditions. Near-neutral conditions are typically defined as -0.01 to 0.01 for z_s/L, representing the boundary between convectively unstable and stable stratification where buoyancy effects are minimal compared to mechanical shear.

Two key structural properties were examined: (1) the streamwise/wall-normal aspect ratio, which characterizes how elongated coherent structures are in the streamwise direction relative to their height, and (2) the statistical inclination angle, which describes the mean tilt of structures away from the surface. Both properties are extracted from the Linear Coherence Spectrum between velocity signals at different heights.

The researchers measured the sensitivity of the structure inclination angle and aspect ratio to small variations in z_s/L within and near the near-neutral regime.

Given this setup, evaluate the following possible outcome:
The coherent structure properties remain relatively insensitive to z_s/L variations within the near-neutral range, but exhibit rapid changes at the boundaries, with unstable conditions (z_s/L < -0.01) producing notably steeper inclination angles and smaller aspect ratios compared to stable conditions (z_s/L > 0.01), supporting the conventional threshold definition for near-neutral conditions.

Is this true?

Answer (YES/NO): NO